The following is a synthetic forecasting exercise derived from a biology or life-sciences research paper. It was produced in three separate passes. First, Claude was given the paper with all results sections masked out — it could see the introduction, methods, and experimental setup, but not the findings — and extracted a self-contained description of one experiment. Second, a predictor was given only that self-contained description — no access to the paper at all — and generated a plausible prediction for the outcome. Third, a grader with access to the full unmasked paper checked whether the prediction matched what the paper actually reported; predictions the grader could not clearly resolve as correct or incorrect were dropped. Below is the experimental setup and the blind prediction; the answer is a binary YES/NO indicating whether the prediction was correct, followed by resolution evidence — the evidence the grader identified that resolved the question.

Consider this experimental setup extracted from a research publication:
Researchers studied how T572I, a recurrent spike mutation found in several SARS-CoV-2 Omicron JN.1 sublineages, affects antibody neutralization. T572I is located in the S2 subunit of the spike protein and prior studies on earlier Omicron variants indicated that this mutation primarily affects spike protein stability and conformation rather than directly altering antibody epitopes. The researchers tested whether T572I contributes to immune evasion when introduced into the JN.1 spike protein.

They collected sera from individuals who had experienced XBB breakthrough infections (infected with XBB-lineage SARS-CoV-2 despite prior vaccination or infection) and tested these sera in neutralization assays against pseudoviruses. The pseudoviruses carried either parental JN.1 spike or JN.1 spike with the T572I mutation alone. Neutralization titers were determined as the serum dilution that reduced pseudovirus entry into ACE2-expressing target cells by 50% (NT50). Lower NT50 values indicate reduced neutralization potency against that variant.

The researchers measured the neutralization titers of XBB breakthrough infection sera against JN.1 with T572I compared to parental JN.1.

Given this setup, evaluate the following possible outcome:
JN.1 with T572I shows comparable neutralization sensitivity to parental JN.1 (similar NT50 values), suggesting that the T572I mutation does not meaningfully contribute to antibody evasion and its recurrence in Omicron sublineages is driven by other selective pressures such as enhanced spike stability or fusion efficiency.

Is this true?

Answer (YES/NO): YES